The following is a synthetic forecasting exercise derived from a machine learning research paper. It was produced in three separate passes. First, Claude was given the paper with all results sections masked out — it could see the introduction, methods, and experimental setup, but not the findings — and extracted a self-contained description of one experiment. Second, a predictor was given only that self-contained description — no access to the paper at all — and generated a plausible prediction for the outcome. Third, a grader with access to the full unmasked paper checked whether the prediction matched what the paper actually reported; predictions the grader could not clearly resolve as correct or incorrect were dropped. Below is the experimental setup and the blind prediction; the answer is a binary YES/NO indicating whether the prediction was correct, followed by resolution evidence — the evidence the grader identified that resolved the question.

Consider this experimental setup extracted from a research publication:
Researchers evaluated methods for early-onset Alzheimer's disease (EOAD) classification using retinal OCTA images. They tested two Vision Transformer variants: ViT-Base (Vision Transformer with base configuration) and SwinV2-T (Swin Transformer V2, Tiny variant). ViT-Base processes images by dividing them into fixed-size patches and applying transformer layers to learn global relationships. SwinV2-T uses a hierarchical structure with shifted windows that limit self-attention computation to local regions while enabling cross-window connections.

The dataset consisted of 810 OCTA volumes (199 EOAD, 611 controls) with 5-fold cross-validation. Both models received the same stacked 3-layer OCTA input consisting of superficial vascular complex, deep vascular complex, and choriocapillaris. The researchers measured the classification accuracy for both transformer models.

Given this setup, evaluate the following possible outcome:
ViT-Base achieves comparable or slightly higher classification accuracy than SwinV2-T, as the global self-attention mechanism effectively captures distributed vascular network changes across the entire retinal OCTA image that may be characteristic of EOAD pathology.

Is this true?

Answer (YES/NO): NO